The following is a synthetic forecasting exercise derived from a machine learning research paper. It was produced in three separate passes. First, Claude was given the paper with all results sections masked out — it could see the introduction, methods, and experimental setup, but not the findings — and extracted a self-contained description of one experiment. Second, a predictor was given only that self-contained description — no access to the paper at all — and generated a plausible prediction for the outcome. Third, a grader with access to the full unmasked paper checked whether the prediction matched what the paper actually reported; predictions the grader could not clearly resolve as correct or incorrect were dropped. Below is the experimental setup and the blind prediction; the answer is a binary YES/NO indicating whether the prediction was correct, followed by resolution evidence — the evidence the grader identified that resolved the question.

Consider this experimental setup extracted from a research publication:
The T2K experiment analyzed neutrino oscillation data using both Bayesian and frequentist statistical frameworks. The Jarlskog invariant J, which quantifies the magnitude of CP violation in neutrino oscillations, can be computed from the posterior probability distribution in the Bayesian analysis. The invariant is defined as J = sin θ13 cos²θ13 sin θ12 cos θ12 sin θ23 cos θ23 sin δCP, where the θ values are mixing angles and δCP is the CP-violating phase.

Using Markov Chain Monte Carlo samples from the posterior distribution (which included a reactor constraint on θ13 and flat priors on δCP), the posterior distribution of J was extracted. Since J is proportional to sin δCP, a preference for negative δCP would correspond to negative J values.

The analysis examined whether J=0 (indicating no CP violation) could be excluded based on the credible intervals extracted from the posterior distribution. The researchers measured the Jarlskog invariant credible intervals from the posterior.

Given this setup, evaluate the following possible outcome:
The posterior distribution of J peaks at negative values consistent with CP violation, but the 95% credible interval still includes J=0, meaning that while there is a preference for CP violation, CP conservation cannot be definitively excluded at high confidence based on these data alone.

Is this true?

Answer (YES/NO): NO